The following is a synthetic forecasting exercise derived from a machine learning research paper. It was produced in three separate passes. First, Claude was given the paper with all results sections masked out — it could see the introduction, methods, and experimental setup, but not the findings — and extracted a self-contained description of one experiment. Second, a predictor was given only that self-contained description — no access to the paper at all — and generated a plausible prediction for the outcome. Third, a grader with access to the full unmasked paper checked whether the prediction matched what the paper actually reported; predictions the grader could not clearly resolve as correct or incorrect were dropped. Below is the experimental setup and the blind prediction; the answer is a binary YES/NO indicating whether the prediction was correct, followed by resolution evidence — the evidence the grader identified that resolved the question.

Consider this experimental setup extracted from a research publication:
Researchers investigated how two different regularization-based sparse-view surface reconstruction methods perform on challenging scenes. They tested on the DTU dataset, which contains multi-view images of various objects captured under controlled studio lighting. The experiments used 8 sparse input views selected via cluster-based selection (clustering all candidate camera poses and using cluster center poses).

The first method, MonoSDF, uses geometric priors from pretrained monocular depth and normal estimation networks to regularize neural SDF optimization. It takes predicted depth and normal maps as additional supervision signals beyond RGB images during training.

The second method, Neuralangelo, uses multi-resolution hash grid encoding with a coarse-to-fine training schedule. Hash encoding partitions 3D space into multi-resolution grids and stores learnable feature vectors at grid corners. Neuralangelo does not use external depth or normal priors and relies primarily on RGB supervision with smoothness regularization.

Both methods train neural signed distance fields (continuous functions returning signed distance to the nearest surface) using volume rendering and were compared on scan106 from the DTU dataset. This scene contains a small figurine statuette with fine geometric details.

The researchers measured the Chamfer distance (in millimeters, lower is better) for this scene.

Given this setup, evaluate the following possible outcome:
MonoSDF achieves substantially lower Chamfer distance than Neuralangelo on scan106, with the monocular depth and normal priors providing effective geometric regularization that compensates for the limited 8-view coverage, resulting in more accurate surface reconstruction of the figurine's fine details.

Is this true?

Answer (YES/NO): NO